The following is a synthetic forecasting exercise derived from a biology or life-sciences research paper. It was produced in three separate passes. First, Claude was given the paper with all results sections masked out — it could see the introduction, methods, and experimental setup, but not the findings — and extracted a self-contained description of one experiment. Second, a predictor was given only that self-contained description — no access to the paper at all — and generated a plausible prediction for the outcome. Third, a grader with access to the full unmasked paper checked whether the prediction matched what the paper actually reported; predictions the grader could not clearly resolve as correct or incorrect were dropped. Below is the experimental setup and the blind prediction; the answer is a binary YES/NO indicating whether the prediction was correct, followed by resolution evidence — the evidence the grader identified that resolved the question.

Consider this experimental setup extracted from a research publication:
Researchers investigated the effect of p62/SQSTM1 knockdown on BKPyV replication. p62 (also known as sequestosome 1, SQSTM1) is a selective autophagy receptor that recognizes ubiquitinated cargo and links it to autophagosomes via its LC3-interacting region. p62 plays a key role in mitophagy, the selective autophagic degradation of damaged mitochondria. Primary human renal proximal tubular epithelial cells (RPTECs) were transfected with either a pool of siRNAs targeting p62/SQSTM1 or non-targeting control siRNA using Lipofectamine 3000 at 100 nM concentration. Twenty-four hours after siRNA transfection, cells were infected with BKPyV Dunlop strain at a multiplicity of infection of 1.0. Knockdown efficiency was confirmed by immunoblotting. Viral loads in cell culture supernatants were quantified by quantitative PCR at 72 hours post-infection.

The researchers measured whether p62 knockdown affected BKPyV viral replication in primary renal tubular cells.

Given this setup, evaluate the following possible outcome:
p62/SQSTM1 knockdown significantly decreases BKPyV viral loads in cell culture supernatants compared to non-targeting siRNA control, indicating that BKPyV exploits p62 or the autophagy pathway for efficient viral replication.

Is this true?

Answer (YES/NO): YES